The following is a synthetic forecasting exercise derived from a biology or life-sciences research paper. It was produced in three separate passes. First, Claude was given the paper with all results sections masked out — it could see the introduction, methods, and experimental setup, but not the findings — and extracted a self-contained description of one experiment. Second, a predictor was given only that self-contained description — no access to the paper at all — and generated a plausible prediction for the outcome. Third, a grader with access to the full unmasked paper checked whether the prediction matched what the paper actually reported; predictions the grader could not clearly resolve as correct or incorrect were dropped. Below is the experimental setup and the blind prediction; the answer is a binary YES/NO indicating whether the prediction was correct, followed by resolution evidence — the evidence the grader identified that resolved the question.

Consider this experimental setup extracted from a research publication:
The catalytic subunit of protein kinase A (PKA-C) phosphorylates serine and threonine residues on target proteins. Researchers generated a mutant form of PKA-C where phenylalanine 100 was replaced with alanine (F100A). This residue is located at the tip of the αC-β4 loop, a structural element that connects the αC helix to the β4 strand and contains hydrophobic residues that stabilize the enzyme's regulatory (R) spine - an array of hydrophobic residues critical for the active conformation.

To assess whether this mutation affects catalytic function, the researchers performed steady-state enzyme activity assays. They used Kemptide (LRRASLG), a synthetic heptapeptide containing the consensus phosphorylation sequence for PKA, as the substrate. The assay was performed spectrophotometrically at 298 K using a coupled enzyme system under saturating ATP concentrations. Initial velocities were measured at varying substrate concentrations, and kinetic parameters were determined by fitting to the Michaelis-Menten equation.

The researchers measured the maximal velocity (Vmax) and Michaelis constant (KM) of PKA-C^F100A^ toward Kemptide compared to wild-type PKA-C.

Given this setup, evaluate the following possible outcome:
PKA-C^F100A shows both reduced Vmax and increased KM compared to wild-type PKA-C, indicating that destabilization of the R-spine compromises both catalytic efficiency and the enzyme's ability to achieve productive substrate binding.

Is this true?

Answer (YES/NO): NO